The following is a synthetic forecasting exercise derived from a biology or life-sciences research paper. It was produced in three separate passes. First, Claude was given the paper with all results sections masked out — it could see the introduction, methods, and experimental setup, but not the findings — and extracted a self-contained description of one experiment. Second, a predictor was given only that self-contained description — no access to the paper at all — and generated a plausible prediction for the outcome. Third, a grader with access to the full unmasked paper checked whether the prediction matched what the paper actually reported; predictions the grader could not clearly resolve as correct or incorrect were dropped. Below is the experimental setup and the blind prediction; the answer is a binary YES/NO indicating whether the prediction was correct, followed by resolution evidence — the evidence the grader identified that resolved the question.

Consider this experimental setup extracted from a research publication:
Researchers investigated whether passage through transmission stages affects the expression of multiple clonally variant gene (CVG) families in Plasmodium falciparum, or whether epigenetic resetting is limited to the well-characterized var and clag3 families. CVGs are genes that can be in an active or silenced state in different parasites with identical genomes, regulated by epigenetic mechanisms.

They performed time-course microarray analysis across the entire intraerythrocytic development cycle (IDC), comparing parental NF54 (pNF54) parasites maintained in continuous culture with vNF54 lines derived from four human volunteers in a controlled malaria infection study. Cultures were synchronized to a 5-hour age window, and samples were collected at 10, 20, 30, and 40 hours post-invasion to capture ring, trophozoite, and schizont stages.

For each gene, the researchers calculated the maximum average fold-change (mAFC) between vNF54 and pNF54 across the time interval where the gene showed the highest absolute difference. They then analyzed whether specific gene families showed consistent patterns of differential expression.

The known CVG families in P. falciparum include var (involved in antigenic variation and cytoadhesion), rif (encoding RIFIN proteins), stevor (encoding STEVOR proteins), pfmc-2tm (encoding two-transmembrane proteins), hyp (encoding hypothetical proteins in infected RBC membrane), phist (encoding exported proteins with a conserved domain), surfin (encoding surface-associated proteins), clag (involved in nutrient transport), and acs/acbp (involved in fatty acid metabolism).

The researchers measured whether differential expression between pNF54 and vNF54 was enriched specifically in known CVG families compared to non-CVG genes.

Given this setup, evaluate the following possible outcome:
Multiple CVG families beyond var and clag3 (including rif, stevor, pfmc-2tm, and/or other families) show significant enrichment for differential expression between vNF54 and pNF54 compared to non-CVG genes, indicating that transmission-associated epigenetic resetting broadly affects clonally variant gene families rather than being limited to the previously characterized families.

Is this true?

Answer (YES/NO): YES